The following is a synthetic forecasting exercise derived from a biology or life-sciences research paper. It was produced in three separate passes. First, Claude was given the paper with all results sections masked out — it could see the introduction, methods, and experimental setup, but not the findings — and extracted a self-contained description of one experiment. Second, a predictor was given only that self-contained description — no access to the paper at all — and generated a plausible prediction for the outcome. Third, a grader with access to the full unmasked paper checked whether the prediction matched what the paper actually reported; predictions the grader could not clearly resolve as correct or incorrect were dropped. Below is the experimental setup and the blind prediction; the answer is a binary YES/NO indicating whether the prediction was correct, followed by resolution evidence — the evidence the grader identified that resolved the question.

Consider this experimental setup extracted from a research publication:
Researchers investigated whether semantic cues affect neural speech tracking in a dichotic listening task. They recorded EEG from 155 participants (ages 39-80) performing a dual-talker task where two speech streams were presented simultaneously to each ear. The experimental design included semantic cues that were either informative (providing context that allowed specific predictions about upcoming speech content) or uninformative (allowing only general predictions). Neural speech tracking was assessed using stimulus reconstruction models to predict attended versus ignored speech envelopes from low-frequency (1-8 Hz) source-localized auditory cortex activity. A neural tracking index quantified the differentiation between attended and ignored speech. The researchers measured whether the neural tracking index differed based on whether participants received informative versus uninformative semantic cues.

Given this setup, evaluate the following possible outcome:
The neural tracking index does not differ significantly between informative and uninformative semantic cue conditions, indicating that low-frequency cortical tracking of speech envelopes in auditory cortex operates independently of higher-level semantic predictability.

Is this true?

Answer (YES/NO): YES